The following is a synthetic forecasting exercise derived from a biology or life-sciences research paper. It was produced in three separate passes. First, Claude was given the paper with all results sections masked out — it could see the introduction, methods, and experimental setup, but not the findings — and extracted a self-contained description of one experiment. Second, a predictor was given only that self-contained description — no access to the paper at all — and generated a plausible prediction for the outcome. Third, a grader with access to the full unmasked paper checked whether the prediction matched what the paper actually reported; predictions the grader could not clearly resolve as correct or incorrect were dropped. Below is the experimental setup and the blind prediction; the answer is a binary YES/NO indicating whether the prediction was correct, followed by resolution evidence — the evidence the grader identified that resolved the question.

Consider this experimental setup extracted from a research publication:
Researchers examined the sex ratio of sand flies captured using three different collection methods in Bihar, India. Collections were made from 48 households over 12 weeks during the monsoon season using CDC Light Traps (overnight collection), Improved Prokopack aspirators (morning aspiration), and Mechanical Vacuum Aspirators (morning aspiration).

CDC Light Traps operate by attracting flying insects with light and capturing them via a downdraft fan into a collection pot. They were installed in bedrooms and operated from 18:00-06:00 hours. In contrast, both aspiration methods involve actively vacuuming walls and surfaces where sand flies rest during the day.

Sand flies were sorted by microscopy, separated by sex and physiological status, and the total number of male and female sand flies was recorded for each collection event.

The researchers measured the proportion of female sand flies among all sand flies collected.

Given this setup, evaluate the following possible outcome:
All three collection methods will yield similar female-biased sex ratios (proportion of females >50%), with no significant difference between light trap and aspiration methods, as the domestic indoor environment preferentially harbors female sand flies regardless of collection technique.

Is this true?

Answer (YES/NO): NO